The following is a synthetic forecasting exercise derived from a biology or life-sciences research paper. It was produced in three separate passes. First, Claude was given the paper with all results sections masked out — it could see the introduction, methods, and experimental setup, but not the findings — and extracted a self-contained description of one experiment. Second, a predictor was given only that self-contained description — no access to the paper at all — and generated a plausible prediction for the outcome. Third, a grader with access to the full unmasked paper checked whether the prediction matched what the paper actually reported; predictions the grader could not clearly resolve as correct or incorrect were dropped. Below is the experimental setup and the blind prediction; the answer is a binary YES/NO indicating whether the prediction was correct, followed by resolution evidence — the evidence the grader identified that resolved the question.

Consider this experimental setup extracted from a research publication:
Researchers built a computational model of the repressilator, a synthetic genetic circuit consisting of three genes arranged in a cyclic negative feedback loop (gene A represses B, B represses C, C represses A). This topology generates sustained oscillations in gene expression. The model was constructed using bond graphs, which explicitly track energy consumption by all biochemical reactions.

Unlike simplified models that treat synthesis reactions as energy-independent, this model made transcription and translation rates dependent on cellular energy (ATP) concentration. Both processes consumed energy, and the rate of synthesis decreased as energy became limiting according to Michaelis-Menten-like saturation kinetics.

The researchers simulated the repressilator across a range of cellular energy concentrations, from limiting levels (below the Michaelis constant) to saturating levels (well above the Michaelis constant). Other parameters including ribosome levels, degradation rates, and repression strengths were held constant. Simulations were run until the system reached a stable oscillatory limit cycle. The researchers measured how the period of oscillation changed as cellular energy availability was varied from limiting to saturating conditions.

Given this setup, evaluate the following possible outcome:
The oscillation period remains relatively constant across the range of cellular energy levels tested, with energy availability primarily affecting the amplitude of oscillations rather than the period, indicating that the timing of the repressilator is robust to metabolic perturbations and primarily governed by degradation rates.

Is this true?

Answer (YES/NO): NO